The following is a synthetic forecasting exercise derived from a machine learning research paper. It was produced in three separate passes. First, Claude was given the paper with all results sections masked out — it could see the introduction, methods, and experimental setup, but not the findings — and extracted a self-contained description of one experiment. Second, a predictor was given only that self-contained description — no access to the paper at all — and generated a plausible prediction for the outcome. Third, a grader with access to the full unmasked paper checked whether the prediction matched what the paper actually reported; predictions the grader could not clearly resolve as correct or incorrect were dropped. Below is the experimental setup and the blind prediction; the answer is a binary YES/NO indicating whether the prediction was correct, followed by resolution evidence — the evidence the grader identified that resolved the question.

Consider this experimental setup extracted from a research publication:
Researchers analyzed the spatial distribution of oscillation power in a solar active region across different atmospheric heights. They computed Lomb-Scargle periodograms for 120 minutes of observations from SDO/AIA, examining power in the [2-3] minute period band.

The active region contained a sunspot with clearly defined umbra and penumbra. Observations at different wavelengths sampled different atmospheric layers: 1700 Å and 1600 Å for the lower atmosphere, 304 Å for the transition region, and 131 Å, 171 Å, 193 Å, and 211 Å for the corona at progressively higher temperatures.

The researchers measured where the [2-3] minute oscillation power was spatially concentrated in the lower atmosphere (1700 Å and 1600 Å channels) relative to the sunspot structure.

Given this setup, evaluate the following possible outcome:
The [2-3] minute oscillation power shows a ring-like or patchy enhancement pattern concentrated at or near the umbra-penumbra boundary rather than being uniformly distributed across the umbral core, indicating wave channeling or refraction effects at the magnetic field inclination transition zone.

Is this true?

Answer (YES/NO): NO